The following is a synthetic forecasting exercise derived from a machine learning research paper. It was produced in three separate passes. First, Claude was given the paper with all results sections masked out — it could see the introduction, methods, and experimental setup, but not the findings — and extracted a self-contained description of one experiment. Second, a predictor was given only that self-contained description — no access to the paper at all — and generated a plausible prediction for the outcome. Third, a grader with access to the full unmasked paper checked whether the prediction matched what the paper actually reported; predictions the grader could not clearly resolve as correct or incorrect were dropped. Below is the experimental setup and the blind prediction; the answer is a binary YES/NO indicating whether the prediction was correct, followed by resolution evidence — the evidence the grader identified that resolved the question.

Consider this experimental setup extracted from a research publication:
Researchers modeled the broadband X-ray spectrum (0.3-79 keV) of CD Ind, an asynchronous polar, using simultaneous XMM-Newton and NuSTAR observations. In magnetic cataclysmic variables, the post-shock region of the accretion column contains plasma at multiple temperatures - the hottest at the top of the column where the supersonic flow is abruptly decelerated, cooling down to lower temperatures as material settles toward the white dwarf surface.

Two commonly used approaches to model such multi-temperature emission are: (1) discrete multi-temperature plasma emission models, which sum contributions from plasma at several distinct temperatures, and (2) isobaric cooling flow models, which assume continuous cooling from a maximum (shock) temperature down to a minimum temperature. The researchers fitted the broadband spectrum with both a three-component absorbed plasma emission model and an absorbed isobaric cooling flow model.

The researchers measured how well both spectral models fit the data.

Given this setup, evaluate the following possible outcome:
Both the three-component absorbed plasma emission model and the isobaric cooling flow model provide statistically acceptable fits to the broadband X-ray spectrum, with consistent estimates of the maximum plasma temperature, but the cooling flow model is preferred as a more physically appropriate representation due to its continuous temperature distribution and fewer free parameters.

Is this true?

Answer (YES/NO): NO